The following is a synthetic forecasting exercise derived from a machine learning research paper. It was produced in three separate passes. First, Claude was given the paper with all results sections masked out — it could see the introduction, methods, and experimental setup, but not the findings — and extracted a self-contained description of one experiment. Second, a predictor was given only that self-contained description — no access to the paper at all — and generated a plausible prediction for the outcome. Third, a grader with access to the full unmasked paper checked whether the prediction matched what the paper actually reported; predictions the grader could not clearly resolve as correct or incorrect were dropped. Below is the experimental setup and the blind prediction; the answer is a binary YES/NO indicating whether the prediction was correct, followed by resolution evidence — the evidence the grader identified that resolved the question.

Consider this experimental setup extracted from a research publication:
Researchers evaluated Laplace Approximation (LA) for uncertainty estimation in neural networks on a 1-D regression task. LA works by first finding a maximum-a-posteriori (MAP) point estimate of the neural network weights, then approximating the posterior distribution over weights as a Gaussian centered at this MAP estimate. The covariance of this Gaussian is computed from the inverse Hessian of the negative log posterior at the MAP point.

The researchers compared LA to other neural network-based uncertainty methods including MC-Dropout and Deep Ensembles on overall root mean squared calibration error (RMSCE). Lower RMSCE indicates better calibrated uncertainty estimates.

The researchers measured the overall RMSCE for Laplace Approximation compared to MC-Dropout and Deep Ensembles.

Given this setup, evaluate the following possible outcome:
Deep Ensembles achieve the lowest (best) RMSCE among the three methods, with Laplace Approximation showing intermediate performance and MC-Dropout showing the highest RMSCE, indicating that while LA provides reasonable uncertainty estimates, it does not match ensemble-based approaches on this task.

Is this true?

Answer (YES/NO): NO